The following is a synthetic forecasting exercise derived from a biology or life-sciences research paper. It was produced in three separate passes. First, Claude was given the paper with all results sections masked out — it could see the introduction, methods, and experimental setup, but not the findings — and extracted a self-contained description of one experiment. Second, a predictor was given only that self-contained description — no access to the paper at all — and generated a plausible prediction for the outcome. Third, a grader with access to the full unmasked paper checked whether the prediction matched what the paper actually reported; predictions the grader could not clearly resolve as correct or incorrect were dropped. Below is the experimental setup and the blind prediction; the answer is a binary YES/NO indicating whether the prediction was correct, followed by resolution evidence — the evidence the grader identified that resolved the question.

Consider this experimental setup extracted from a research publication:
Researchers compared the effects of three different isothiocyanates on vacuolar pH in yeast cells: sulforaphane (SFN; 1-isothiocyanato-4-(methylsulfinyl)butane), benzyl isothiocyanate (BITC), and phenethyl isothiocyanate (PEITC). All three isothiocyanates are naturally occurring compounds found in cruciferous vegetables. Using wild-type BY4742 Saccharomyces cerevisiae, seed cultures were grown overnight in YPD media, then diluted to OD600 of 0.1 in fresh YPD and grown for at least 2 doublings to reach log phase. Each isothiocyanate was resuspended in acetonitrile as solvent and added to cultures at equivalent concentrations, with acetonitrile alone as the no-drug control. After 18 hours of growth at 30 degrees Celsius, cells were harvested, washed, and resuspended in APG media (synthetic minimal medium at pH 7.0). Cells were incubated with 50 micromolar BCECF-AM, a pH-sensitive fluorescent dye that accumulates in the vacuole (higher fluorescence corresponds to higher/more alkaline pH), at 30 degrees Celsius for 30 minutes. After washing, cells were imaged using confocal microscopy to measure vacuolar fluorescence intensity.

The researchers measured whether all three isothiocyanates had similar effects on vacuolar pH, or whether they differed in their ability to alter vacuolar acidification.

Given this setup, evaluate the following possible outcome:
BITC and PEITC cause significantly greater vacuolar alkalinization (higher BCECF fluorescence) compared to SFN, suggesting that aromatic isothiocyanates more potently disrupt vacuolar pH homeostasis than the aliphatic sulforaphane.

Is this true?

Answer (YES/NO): NO